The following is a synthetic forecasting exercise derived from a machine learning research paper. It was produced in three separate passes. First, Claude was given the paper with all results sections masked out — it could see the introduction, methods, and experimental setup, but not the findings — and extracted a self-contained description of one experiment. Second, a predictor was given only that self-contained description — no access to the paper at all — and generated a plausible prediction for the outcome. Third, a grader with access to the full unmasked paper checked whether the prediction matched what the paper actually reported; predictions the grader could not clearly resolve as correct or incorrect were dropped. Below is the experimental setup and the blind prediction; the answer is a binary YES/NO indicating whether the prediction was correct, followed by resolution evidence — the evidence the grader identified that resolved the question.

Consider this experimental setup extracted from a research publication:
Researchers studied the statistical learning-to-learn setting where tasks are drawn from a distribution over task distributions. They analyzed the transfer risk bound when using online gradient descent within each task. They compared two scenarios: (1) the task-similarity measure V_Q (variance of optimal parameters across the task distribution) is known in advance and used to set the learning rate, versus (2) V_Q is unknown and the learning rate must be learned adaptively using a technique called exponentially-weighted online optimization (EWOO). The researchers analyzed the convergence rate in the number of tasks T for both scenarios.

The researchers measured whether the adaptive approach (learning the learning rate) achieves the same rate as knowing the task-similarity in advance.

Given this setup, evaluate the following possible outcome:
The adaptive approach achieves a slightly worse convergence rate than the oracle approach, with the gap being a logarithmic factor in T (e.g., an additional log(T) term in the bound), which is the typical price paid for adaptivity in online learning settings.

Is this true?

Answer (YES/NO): NO